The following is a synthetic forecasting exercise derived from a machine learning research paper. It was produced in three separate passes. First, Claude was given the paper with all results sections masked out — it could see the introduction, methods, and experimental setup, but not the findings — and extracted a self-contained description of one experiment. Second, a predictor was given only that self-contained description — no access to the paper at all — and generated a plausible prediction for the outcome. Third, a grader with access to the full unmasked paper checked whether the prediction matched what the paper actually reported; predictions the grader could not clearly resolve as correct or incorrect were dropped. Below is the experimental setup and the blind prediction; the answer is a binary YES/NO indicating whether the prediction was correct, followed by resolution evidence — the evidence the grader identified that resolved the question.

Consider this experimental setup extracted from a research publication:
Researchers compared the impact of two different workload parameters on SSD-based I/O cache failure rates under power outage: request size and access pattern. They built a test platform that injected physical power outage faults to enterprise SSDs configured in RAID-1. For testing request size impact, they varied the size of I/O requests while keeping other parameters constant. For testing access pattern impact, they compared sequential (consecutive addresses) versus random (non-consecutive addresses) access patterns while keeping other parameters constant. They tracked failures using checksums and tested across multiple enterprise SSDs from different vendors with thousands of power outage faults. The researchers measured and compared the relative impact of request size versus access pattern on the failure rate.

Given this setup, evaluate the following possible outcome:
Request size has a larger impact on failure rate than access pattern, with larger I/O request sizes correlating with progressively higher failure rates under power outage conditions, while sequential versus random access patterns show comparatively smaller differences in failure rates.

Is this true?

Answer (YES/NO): NO